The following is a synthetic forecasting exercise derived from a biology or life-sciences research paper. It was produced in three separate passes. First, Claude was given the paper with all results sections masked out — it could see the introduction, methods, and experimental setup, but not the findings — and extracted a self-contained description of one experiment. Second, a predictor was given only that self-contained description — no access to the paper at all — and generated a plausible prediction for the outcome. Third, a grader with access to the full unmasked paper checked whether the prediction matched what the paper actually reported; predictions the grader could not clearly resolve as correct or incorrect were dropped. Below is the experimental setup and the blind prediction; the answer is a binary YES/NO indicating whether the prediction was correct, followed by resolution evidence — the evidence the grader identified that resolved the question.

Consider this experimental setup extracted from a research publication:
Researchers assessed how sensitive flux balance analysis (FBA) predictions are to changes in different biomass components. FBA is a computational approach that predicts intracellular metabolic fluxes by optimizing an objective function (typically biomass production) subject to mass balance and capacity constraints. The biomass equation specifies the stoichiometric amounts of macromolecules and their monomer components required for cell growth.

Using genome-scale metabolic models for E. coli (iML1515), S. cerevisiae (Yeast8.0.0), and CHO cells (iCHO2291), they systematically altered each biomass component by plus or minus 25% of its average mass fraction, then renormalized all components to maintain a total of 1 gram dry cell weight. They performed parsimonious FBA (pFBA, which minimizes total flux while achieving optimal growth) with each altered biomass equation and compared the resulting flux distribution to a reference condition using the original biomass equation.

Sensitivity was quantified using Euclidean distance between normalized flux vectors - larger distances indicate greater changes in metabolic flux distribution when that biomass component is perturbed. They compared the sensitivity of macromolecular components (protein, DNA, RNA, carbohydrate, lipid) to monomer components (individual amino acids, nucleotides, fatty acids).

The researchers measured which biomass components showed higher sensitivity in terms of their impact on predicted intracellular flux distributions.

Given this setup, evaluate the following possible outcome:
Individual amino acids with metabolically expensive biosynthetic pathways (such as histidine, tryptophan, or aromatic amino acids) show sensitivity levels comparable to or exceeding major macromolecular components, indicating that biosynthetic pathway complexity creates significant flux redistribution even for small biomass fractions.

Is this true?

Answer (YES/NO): NO